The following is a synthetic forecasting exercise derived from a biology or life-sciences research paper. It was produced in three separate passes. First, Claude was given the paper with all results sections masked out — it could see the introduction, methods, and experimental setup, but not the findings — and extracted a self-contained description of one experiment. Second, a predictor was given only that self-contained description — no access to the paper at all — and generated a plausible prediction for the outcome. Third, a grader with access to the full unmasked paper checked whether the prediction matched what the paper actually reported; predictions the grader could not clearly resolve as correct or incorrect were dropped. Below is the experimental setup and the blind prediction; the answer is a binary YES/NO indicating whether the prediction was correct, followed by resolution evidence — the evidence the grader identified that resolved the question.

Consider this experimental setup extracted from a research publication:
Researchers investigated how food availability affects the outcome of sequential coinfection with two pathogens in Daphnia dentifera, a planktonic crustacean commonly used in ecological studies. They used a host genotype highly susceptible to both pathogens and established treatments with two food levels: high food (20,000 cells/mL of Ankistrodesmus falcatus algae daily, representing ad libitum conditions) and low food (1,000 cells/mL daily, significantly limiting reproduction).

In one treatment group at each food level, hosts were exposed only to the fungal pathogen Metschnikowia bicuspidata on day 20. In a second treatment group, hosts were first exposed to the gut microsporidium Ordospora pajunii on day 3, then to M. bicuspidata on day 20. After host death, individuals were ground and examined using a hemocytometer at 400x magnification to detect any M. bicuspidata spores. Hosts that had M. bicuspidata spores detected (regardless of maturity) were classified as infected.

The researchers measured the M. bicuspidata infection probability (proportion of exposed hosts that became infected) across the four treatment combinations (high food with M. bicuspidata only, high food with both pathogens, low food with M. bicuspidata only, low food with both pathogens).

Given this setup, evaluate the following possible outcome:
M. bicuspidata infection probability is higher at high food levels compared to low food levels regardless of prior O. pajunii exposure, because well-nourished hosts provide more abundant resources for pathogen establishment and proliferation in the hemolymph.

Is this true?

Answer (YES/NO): NO